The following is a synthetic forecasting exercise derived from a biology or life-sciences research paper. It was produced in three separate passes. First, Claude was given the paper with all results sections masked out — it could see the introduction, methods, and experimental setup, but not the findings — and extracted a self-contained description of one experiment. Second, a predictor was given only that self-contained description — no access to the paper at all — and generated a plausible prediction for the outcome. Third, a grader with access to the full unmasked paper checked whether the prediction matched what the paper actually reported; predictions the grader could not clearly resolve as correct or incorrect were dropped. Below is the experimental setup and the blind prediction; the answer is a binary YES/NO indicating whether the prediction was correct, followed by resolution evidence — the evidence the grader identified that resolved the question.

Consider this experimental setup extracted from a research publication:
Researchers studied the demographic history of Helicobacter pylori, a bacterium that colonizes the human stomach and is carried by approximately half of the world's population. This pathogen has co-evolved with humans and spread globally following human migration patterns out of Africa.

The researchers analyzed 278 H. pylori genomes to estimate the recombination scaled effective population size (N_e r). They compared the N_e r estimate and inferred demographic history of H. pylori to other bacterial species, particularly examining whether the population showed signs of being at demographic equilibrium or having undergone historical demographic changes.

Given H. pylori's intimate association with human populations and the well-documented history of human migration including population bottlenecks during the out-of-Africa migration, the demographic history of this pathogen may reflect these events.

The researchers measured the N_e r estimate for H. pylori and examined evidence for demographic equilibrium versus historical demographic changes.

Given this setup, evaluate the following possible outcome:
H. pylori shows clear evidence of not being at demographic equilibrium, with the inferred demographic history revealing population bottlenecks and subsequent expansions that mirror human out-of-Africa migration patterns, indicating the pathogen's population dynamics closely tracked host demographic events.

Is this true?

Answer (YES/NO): YES